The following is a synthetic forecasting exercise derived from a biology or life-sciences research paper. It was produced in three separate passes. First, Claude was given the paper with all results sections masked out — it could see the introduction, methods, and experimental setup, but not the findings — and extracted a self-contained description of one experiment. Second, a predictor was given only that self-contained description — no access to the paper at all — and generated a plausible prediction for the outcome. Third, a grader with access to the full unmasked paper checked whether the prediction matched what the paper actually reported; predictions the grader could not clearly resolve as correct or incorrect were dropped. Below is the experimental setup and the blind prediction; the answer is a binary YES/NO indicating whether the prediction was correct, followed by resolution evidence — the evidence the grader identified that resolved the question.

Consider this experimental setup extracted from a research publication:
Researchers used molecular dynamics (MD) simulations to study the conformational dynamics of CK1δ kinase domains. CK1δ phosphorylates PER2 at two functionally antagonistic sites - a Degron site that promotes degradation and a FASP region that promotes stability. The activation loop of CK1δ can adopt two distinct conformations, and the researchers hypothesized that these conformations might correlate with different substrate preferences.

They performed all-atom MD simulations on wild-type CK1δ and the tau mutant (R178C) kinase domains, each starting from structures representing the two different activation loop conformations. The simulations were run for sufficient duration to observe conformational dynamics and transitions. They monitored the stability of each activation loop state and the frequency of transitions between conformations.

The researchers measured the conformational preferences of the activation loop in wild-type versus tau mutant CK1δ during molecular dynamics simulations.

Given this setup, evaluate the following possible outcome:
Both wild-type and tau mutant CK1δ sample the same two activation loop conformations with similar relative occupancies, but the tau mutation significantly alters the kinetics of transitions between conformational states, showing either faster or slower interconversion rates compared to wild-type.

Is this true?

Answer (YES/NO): NO